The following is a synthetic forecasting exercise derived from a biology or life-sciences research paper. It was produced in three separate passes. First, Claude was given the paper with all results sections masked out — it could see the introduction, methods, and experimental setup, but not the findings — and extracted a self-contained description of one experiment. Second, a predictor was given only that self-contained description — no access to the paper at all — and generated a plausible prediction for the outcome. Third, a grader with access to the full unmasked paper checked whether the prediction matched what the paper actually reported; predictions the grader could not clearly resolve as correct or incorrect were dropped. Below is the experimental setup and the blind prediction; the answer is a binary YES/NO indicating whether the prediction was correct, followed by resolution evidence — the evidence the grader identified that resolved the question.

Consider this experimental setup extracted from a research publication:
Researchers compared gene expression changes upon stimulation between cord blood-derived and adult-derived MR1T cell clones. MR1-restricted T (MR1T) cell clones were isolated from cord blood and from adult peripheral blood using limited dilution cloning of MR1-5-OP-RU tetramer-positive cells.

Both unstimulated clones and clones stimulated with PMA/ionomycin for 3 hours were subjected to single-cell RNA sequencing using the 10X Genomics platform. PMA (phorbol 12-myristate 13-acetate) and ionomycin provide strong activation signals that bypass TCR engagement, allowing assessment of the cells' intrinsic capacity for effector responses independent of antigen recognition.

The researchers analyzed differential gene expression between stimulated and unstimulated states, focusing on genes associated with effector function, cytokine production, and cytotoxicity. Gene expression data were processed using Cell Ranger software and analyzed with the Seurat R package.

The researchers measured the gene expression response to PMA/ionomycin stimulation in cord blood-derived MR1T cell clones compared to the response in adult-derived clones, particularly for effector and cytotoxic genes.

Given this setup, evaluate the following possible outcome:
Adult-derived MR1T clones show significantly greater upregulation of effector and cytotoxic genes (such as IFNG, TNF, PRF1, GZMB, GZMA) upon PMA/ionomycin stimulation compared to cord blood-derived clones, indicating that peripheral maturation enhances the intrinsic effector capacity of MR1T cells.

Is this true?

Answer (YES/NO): NO